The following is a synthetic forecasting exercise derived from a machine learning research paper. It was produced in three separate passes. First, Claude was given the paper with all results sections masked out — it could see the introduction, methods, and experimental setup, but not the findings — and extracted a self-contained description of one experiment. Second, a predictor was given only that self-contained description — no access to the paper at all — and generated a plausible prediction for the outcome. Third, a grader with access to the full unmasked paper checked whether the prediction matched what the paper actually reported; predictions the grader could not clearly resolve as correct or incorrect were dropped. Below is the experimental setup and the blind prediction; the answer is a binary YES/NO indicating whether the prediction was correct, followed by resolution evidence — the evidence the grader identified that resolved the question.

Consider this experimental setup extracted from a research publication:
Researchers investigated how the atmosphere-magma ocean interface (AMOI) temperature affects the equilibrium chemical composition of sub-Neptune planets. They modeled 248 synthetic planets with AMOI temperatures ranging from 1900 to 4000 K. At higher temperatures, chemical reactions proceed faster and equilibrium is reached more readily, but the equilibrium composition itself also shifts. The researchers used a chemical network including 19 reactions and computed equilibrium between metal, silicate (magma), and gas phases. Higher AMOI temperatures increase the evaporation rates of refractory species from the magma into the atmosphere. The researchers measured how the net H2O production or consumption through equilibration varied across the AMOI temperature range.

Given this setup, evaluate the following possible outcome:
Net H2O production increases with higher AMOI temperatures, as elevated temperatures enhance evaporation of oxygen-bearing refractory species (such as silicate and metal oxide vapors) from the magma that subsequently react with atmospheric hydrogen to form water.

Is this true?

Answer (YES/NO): NO